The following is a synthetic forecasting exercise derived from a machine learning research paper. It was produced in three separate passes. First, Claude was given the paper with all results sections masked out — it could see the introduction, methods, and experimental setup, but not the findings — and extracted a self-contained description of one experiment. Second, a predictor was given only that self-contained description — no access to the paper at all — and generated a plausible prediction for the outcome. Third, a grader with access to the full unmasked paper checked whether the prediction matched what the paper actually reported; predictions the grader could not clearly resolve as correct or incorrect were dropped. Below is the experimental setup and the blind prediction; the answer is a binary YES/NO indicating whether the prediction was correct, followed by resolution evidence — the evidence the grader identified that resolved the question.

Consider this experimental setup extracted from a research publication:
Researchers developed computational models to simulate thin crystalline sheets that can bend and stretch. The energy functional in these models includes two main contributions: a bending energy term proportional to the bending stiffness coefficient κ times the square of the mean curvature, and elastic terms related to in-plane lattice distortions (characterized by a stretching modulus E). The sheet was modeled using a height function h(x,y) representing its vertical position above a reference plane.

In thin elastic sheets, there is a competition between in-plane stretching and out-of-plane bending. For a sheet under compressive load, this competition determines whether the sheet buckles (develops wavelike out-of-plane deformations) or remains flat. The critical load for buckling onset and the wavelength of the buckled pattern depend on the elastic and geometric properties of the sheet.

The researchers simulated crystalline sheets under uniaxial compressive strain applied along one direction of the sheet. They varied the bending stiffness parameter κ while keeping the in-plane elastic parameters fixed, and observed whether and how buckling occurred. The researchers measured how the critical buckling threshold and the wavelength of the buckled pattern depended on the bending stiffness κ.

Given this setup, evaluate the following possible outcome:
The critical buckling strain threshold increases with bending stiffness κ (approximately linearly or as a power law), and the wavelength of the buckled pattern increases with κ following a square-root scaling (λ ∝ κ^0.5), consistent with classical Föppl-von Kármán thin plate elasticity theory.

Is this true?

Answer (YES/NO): YES